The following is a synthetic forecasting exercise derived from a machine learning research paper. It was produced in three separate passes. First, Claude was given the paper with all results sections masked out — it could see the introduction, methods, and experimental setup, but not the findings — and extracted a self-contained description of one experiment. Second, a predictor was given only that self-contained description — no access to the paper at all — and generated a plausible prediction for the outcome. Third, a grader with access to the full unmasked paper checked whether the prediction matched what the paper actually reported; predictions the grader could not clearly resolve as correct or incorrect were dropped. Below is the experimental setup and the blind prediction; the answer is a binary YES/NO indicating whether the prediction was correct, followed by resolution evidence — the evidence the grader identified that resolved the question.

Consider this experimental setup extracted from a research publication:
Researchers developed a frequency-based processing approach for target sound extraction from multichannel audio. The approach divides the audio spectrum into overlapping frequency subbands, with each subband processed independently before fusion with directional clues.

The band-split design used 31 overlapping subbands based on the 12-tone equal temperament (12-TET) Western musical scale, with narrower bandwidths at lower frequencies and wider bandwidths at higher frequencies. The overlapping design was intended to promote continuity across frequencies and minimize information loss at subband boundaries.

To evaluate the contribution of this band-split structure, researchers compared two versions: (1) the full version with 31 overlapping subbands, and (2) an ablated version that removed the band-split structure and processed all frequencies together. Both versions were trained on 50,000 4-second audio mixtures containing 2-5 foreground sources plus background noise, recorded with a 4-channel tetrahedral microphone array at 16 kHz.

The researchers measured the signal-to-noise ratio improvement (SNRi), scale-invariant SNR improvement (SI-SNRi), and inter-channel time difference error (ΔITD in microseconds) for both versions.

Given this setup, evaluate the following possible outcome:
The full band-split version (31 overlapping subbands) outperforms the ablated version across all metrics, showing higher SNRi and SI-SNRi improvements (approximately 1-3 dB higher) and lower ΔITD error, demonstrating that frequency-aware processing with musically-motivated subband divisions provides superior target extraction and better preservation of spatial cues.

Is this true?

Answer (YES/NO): NO